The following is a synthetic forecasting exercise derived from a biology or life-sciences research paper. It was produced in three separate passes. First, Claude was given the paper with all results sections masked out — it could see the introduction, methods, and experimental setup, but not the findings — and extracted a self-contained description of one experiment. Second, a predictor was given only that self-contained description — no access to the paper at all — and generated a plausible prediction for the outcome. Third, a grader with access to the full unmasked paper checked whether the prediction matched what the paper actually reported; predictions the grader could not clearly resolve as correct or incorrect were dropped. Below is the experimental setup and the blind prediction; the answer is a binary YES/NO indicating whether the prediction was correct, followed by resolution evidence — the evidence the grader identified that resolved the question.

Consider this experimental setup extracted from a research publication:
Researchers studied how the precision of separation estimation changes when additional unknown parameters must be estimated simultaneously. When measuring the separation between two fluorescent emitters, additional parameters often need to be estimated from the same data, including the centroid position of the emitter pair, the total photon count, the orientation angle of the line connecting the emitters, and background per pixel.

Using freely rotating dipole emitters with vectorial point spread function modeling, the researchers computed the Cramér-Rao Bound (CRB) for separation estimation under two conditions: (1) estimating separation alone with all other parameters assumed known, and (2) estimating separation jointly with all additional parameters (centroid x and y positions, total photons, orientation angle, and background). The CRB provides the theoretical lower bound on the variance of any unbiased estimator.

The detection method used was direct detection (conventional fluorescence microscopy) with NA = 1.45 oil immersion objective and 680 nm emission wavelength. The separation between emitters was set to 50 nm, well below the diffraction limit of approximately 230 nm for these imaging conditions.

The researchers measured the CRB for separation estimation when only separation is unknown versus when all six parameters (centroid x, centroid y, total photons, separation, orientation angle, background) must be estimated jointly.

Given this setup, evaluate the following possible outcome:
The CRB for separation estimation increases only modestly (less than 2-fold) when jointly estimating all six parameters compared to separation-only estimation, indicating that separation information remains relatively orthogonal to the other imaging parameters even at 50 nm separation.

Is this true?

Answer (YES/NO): NO